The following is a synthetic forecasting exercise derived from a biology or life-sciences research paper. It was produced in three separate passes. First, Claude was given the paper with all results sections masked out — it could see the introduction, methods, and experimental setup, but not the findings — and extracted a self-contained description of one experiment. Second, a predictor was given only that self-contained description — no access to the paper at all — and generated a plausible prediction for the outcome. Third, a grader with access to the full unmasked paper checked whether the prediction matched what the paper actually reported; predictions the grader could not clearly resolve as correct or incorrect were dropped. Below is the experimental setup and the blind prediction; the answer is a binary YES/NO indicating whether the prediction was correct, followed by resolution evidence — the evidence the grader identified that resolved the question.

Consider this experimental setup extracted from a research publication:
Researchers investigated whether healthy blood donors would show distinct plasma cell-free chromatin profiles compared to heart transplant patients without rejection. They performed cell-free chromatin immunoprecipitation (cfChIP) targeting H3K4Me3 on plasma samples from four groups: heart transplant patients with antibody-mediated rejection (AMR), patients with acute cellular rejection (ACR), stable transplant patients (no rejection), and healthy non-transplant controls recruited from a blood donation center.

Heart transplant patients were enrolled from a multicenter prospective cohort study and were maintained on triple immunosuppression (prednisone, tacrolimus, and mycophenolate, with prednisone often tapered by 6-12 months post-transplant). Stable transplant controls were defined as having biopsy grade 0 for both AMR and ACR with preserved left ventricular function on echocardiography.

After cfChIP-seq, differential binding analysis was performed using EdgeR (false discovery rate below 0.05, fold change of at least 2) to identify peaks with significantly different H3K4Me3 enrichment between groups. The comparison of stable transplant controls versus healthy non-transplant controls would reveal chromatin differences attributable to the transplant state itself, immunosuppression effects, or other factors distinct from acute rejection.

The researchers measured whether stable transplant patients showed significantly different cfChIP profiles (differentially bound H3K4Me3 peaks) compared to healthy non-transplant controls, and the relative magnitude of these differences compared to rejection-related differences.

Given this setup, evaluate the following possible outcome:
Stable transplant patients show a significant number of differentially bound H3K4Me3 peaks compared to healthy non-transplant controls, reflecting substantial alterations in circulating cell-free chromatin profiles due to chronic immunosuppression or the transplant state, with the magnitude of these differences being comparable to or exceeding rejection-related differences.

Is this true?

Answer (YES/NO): NO